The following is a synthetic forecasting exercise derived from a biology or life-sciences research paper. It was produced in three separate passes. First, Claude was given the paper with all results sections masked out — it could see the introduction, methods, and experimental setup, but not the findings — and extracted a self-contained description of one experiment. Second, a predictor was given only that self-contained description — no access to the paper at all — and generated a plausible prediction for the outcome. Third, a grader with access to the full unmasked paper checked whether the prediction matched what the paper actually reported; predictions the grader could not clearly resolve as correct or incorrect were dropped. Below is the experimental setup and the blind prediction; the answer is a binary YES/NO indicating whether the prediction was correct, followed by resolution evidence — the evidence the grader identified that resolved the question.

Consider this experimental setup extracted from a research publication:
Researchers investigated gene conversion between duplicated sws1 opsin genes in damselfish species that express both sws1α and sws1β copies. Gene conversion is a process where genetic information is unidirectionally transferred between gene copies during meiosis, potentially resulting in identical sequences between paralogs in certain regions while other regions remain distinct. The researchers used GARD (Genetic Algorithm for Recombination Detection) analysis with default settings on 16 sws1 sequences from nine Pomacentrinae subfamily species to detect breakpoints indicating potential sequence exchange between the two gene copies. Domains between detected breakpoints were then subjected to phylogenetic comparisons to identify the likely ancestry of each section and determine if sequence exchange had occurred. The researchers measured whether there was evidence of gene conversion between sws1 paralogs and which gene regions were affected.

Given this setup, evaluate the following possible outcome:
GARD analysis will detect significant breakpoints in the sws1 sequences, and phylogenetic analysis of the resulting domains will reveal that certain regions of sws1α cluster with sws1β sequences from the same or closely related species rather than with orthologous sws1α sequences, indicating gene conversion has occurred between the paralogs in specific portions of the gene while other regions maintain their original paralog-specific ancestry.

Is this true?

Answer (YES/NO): YES